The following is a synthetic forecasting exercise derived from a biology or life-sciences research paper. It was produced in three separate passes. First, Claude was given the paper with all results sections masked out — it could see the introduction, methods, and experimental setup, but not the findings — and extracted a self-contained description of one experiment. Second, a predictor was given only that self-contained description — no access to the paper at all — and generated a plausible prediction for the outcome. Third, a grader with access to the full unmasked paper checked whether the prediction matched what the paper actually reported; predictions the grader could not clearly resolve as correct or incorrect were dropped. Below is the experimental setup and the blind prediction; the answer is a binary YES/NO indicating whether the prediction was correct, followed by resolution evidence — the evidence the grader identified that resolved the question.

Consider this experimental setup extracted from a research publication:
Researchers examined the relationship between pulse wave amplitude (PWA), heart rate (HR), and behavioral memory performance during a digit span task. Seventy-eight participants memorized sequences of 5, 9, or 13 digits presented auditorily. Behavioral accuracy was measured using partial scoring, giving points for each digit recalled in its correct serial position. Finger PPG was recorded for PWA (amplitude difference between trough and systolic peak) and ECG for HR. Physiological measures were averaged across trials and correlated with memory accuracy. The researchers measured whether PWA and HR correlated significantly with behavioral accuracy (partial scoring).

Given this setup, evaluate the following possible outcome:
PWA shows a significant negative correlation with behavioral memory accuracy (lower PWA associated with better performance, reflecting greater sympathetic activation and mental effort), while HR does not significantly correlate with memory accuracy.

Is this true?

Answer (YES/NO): NO